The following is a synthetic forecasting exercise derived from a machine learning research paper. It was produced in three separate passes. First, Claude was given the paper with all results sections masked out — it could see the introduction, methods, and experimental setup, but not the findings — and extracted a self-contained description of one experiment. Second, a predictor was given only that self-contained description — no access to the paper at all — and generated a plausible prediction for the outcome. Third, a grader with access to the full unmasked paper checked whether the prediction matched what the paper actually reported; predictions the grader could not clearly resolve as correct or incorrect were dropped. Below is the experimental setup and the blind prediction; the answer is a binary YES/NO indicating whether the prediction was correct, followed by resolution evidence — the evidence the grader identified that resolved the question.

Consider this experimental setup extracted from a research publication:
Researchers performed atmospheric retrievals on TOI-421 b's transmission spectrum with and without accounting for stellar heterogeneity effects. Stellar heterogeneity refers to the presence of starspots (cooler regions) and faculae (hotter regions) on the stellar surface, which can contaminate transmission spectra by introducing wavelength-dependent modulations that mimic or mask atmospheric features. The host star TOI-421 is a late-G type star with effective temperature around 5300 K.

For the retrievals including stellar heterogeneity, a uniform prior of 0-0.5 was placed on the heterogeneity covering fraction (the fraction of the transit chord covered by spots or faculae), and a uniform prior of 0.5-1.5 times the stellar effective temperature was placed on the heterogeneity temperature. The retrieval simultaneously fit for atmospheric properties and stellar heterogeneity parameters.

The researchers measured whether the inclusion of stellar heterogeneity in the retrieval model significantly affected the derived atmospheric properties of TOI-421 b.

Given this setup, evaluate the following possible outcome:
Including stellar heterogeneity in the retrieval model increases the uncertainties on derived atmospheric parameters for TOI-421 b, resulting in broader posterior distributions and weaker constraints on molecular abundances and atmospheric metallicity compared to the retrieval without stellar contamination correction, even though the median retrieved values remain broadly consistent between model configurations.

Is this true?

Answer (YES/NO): NO